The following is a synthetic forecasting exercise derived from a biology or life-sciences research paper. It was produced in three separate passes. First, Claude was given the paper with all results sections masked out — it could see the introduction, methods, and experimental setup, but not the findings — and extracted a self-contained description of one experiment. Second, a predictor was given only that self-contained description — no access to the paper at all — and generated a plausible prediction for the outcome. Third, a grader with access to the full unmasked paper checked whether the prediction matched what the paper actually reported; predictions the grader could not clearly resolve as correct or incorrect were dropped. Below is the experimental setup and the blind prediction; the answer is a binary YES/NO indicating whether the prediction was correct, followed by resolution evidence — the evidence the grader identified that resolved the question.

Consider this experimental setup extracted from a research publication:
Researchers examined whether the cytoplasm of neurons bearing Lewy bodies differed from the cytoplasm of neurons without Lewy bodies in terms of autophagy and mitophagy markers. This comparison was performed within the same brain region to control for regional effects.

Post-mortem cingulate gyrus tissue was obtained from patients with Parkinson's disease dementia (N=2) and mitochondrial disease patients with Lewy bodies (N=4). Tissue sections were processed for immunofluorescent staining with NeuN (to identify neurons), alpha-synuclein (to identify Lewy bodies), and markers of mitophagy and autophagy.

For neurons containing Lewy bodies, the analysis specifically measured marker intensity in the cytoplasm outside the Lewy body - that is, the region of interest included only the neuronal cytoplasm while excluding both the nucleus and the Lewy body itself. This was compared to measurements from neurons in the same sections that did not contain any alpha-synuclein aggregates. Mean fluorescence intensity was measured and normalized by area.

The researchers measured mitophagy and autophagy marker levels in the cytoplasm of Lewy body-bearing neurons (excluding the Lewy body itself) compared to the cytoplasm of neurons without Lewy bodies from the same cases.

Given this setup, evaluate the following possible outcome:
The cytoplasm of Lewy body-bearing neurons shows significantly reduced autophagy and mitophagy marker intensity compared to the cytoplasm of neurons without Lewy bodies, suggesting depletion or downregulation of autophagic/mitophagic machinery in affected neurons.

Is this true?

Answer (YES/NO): NO